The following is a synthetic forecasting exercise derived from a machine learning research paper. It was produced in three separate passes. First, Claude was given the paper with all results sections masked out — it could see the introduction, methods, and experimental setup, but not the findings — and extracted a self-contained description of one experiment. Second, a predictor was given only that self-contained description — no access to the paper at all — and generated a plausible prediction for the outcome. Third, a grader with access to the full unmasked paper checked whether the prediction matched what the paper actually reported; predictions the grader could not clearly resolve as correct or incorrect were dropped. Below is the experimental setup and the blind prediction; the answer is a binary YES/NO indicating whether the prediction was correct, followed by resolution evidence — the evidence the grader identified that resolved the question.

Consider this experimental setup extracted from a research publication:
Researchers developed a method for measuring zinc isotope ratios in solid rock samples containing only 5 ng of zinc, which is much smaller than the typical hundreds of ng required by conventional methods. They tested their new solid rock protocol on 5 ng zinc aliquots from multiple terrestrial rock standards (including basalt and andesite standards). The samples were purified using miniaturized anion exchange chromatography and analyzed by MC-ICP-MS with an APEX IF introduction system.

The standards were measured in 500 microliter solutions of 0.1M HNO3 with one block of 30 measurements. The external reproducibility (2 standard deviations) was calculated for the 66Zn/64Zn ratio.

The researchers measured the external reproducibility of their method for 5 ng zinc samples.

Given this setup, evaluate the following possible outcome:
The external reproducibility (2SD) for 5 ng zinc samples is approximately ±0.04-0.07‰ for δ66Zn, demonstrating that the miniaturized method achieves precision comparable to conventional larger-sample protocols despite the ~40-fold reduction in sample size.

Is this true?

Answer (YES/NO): NO